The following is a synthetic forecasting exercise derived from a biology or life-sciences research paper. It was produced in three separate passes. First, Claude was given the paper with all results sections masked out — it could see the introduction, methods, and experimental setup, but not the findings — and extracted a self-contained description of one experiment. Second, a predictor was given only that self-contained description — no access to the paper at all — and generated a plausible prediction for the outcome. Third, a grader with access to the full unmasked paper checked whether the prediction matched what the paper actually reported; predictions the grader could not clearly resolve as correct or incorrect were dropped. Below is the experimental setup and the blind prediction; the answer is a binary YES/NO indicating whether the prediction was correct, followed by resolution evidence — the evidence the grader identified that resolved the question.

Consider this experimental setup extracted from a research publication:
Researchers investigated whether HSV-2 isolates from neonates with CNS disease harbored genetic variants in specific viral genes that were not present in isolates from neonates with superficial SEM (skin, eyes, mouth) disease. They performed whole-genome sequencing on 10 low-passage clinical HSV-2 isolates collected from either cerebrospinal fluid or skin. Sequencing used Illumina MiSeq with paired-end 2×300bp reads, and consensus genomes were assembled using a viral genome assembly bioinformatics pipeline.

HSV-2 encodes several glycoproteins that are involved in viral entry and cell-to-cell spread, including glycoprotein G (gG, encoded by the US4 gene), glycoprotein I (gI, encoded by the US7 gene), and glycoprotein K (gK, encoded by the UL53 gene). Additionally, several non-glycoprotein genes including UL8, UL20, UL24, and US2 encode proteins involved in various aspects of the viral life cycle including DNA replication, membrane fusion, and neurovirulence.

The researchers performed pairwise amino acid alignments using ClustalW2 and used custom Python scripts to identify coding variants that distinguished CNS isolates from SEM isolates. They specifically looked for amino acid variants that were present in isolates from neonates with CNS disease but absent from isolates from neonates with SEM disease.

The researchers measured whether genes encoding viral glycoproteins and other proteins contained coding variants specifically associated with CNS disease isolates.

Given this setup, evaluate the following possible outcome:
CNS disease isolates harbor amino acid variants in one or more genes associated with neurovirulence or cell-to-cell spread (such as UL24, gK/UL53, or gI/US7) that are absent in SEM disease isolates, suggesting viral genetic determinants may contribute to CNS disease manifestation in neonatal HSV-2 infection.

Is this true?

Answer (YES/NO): YES